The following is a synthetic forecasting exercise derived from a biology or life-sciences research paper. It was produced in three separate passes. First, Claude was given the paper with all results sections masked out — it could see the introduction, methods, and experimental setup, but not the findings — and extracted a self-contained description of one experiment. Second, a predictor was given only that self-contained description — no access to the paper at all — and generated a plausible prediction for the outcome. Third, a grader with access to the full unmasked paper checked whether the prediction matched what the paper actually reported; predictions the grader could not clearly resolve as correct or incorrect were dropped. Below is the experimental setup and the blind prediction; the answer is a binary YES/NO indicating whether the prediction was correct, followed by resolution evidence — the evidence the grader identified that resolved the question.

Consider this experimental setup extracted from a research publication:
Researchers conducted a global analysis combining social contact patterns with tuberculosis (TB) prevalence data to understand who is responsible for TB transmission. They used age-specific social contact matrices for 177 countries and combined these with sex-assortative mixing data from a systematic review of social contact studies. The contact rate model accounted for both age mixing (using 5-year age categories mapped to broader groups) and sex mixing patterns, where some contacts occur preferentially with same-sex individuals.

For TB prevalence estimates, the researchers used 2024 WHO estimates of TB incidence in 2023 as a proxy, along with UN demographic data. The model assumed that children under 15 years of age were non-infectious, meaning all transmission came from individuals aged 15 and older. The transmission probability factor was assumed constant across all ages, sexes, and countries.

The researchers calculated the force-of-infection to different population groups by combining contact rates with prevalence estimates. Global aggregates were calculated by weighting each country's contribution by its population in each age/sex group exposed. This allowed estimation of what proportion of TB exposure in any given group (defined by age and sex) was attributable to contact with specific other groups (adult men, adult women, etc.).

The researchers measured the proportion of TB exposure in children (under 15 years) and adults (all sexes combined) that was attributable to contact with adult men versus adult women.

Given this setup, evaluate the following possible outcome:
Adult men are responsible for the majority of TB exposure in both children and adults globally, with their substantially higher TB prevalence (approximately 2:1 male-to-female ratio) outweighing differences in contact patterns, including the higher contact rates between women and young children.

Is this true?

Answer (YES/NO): YES